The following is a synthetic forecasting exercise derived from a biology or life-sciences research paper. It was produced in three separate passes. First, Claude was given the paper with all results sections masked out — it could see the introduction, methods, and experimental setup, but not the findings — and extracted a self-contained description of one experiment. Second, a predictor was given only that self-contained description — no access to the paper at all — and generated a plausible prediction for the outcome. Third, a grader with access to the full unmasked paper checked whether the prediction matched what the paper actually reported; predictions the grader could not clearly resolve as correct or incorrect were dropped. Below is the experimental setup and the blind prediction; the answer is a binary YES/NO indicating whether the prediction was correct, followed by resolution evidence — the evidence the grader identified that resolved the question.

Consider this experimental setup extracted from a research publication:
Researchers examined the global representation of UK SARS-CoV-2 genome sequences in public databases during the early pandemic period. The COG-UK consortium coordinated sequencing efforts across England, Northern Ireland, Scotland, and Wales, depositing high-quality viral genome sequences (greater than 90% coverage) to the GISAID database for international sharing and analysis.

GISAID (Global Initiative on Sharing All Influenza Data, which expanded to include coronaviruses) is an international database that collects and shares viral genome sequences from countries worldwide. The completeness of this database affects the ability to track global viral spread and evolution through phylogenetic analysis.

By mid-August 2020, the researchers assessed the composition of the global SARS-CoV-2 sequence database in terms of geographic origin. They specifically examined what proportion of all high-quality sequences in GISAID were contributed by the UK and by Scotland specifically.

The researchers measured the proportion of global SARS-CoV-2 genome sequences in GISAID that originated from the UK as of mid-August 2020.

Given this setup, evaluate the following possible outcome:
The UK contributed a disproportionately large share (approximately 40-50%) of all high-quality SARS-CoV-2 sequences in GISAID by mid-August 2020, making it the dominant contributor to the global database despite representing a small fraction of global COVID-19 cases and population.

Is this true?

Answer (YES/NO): YES